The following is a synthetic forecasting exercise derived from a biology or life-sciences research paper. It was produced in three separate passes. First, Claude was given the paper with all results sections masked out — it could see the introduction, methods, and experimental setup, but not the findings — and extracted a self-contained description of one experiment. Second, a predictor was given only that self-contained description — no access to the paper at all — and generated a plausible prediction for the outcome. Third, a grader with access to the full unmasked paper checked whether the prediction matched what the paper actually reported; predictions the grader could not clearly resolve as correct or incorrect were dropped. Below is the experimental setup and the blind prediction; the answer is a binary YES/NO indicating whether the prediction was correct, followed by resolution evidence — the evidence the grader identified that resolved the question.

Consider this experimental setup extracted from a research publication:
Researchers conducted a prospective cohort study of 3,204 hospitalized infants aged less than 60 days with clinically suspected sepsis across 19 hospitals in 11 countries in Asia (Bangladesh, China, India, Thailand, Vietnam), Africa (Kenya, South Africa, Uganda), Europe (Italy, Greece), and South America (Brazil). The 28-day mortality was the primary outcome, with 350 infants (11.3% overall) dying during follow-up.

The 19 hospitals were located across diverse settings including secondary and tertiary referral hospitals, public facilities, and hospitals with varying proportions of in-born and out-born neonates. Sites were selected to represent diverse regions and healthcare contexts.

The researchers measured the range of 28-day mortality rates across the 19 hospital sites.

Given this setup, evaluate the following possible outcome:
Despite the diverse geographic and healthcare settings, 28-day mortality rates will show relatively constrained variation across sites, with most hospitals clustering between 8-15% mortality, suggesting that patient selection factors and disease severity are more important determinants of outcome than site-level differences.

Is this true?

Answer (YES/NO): NO